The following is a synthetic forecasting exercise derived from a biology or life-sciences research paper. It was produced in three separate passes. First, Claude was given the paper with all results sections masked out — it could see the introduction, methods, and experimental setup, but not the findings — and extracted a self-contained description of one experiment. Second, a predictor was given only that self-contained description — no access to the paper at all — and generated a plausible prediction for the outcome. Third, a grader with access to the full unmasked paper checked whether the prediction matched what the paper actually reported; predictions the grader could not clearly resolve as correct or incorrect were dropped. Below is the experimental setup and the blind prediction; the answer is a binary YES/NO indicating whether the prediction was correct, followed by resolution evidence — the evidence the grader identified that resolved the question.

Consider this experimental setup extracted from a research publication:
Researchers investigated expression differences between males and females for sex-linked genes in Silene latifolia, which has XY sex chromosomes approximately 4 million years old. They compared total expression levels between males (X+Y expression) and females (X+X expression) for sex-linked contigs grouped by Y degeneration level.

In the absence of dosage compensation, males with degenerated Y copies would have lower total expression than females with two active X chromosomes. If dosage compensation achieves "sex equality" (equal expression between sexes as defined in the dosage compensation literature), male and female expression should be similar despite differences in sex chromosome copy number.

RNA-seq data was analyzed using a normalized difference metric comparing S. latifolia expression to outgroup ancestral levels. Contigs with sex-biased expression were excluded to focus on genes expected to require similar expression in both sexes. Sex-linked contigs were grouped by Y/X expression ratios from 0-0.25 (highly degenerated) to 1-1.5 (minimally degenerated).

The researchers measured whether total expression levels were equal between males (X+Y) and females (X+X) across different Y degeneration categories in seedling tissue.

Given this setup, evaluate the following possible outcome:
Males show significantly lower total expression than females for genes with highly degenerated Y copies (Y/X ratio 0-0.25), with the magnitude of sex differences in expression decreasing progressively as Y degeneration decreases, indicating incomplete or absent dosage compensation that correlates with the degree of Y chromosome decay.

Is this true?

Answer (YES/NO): NO